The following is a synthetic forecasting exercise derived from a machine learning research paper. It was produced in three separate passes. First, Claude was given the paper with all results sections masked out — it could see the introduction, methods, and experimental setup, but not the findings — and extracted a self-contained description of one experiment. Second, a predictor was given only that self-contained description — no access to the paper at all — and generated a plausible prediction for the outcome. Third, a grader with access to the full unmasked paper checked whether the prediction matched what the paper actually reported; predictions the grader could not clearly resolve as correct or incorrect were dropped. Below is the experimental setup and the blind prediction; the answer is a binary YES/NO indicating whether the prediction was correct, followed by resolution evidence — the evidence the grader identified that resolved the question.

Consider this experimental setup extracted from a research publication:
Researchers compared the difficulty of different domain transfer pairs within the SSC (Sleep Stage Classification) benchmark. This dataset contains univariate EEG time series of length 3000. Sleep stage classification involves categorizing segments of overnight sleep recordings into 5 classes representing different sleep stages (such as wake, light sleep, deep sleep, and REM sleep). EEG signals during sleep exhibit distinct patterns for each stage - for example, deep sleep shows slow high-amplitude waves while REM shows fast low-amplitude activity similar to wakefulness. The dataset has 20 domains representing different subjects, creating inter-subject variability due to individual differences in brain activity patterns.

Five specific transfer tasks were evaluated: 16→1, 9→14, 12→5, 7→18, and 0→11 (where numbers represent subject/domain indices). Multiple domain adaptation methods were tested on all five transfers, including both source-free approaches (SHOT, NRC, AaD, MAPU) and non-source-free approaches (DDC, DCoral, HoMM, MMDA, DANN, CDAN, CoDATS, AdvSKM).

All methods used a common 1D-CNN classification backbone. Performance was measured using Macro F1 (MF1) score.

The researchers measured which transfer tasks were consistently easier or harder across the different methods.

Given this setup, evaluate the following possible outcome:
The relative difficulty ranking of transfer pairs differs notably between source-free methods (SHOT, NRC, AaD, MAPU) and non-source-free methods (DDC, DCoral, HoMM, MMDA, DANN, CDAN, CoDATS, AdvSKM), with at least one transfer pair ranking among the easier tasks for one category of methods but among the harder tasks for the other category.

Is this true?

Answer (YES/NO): NO